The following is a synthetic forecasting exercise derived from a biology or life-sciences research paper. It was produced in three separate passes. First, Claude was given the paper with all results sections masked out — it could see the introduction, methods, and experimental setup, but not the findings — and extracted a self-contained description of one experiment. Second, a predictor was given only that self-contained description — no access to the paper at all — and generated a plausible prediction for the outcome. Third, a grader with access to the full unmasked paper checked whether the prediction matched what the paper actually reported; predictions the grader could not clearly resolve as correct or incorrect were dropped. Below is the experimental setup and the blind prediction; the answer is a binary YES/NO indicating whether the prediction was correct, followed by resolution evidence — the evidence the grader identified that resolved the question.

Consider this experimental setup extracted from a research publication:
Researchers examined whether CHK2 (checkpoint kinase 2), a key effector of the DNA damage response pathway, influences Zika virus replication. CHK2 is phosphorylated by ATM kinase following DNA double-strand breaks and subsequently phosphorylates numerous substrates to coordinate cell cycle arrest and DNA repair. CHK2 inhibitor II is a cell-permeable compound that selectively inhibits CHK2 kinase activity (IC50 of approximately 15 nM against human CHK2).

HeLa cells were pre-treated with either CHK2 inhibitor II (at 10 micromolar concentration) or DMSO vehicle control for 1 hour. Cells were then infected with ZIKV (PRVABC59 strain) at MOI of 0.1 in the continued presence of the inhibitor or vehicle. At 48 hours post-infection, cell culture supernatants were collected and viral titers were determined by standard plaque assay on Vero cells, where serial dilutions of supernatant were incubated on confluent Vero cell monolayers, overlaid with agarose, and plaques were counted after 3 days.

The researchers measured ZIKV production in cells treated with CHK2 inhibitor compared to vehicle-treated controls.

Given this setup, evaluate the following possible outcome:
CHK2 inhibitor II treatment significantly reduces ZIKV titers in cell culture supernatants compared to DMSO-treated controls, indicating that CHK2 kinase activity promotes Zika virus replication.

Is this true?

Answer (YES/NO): YES